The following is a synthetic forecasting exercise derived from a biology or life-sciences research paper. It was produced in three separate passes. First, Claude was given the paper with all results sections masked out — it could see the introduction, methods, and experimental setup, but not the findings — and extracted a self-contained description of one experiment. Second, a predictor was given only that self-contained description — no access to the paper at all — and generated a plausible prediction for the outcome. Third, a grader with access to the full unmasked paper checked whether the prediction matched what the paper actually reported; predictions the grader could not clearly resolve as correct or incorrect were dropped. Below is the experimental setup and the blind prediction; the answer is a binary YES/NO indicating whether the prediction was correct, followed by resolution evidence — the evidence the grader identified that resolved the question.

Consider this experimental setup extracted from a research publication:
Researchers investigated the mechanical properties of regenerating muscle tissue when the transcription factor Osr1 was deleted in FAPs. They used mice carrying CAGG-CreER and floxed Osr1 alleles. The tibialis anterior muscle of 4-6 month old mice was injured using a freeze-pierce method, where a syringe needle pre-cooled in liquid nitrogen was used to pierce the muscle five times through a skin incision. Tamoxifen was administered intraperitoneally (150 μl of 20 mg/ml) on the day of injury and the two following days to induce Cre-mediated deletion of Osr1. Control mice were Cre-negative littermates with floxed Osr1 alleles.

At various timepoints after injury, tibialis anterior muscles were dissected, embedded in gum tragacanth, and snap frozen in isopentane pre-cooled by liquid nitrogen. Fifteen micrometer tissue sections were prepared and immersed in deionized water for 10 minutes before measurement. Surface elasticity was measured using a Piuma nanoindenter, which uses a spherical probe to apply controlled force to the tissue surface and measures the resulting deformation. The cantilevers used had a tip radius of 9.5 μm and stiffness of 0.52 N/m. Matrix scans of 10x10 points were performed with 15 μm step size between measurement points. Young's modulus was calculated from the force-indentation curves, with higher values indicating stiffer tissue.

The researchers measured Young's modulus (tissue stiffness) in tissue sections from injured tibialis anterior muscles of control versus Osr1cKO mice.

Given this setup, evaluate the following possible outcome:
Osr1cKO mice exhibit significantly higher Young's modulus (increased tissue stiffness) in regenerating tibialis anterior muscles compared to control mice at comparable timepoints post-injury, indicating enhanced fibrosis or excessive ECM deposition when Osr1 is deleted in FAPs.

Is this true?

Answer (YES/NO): NO